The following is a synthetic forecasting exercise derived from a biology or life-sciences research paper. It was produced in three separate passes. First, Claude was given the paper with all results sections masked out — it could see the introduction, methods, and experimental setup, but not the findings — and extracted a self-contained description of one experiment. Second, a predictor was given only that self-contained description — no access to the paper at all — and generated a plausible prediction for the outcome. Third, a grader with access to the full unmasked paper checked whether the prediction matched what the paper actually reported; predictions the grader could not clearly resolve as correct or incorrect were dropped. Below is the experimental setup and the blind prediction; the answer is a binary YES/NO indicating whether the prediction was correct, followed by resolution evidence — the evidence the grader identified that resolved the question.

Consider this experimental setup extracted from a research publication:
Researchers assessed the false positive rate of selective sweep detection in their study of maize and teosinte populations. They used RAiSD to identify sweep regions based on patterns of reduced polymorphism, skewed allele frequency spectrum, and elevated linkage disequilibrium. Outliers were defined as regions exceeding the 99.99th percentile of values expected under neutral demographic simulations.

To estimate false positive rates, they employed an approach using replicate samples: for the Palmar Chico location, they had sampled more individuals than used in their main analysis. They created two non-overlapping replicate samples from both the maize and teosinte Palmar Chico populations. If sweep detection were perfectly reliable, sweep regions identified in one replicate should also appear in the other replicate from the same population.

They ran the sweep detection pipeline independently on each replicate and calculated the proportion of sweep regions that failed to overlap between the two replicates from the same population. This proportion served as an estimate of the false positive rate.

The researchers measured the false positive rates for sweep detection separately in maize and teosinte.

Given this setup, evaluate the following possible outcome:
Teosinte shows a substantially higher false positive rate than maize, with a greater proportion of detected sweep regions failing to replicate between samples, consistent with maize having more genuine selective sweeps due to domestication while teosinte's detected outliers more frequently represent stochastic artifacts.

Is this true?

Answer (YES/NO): NO